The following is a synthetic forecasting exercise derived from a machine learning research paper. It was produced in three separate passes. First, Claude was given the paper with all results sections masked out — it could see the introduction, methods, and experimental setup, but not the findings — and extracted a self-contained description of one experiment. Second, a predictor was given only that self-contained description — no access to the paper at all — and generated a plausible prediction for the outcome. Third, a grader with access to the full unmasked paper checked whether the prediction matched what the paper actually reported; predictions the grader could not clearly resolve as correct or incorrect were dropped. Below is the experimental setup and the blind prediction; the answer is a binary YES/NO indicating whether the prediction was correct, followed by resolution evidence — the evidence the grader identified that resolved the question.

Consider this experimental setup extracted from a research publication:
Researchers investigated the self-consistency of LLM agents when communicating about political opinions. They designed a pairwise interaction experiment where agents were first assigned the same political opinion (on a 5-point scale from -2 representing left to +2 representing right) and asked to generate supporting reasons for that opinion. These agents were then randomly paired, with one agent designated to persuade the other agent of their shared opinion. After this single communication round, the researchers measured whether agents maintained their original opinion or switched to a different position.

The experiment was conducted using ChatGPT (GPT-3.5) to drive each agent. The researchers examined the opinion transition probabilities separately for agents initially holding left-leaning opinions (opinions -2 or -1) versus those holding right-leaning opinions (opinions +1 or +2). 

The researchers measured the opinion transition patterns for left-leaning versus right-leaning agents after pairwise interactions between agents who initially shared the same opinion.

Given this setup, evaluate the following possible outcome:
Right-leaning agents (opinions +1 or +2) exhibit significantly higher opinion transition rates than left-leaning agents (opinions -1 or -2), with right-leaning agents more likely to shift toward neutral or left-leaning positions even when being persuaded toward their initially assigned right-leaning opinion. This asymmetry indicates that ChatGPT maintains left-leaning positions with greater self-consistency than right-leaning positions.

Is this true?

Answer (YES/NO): YES